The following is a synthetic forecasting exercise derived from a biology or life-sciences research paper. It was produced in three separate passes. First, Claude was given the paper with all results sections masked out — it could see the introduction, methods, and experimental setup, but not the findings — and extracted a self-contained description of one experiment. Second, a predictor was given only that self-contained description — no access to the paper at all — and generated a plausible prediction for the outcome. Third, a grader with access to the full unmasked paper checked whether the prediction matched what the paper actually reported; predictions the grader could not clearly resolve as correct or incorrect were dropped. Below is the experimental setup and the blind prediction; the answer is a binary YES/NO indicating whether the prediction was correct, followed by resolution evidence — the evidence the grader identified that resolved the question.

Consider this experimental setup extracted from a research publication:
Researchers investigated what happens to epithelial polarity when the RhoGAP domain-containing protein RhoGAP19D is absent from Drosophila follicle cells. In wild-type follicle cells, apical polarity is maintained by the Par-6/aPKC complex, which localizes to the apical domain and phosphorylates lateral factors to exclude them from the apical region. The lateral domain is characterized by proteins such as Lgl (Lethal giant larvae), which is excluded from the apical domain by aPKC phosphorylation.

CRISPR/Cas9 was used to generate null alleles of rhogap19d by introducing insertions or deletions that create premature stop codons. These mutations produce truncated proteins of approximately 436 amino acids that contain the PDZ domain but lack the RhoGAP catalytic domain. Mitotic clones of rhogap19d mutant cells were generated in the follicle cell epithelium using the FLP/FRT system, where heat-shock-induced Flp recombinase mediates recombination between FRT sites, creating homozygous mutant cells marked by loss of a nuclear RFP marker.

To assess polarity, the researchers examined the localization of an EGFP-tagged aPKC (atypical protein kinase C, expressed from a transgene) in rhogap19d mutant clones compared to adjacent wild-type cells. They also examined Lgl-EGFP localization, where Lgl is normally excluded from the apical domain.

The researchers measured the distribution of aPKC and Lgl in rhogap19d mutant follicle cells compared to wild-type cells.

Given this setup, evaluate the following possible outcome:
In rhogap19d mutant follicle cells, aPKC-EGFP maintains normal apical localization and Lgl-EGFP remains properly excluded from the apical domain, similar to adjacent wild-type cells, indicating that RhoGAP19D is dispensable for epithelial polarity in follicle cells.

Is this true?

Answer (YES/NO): NO